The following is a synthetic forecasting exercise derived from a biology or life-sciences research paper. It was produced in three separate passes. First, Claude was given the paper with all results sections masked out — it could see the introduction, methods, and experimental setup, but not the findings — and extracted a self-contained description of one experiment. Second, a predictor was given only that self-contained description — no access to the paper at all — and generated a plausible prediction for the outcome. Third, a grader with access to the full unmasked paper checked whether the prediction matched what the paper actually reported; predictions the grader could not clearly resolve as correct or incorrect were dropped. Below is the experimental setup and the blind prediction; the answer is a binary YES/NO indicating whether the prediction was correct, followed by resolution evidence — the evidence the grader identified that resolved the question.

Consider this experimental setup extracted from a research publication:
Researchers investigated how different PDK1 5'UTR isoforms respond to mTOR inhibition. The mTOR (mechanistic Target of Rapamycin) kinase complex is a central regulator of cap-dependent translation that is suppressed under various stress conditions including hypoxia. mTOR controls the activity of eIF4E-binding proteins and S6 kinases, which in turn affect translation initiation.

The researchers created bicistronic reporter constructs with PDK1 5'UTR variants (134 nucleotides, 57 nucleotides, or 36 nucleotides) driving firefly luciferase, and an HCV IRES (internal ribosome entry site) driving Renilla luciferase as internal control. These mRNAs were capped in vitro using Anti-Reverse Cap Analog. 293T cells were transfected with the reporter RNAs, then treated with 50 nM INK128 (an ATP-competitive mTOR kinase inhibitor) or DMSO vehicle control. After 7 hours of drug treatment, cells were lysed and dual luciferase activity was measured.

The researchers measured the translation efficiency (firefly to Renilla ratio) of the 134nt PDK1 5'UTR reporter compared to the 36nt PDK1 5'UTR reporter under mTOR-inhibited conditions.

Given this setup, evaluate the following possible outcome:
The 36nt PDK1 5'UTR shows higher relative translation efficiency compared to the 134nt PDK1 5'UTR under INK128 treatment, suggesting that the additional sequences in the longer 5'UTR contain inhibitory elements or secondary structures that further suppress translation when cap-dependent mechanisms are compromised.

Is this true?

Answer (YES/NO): YES